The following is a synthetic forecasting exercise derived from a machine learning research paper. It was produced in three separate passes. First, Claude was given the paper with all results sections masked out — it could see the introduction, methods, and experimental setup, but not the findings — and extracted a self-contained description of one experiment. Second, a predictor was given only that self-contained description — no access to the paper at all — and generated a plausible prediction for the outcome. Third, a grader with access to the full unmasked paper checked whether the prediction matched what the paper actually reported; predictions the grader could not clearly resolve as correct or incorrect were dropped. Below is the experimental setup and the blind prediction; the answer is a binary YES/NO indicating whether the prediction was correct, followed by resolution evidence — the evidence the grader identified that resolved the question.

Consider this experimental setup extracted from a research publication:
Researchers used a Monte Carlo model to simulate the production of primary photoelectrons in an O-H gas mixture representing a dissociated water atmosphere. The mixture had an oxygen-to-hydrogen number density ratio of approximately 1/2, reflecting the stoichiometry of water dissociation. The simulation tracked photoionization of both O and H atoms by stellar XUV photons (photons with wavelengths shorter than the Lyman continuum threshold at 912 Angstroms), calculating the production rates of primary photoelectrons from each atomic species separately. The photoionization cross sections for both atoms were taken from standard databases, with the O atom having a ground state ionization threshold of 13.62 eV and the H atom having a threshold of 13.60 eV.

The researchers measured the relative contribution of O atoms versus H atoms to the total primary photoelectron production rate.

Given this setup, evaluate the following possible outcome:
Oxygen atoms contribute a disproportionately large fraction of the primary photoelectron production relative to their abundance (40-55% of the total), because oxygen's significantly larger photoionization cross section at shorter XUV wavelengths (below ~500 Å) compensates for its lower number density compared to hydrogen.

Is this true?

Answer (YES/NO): NO